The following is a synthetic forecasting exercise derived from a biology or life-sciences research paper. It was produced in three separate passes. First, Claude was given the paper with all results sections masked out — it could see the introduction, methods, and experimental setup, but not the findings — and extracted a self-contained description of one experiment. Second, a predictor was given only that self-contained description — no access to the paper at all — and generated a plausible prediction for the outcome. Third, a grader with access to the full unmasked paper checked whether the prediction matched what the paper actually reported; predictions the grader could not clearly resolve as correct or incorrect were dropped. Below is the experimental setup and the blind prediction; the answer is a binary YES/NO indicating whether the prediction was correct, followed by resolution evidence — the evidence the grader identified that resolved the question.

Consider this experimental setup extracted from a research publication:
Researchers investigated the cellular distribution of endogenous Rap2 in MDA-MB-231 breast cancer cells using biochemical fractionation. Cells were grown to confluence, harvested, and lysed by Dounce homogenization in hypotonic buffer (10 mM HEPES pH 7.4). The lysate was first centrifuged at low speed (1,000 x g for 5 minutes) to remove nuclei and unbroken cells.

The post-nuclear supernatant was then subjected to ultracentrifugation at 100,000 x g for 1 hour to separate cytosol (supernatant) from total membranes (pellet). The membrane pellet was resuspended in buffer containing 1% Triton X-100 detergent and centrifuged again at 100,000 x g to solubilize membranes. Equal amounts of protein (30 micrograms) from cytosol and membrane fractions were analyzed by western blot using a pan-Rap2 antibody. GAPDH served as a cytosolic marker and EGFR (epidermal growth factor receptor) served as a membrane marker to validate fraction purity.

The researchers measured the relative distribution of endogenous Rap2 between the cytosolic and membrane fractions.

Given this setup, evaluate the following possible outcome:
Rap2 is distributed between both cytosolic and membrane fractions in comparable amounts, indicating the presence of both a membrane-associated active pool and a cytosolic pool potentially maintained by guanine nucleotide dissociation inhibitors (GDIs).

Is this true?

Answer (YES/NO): NO